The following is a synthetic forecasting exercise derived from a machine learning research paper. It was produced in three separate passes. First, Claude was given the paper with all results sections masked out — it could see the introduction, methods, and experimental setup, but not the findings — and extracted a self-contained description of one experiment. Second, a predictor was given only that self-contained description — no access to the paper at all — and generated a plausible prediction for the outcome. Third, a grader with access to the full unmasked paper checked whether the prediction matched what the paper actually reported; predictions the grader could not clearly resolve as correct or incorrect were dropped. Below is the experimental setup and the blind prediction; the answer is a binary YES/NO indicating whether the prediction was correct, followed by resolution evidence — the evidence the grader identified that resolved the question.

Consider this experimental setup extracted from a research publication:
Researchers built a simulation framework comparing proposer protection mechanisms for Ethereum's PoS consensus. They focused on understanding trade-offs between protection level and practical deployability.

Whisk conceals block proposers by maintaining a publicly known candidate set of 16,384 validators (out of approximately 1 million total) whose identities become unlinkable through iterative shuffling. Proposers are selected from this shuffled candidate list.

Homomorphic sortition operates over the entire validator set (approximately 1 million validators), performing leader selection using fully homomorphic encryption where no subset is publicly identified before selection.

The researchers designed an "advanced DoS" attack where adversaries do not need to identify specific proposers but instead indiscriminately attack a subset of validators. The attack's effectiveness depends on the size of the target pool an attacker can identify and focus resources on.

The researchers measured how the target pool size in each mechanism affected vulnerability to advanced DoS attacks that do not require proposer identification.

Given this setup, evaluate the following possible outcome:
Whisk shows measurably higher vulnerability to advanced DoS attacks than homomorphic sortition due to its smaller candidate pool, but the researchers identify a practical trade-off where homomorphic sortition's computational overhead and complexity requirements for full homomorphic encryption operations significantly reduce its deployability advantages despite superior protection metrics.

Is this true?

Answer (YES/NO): YES